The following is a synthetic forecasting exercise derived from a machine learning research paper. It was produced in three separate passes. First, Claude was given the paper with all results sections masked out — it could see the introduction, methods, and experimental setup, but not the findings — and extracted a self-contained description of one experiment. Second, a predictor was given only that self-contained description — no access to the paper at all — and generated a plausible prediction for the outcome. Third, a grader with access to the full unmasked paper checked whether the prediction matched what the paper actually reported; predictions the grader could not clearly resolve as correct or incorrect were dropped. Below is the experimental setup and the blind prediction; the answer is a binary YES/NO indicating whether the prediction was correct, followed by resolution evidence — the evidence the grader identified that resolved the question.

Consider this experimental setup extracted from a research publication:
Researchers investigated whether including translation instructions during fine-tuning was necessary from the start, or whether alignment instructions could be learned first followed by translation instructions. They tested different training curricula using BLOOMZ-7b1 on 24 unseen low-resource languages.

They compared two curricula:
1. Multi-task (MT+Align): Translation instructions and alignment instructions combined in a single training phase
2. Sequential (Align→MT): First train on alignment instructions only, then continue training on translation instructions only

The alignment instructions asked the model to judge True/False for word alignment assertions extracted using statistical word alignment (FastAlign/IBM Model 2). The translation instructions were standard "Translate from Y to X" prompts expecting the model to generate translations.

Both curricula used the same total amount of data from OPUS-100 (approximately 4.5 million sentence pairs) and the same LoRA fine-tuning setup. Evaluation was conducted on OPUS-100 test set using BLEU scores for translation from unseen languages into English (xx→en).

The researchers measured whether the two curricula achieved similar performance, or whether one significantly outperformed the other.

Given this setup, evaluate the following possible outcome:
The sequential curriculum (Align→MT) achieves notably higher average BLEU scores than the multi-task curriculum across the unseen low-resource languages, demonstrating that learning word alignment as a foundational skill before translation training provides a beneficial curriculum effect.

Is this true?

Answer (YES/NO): NO